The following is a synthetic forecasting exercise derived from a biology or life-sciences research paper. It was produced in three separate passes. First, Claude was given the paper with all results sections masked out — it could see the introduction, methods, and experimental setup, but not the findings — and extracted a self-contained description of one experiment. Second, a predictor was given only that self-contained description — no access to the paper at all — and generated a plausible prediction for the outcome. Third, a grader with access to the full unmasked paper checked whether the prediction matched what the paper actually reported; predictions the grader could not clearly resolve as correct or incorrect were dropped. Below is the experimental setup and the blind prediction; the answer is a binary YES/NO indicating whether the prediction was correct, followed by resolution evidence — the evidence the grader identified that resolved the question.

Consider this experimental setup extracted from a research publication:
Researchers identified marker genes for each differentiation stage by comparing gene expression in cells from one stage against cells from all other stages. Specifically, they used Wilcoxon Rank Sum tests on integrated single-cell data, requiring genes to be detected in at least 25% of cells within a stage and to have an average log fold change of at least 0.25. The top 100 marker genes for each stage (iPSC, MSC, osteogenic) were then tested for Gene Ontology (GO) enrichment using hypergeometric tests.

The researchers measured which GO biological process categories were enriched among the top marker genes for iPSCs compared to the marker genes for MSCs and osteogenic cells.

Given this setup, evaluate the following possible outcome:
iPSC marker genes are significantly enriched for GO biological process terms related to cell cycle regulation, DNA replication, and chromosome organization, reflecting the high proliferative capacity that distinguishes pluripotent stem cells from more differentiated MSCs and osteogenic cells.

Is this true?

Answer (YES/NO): NO